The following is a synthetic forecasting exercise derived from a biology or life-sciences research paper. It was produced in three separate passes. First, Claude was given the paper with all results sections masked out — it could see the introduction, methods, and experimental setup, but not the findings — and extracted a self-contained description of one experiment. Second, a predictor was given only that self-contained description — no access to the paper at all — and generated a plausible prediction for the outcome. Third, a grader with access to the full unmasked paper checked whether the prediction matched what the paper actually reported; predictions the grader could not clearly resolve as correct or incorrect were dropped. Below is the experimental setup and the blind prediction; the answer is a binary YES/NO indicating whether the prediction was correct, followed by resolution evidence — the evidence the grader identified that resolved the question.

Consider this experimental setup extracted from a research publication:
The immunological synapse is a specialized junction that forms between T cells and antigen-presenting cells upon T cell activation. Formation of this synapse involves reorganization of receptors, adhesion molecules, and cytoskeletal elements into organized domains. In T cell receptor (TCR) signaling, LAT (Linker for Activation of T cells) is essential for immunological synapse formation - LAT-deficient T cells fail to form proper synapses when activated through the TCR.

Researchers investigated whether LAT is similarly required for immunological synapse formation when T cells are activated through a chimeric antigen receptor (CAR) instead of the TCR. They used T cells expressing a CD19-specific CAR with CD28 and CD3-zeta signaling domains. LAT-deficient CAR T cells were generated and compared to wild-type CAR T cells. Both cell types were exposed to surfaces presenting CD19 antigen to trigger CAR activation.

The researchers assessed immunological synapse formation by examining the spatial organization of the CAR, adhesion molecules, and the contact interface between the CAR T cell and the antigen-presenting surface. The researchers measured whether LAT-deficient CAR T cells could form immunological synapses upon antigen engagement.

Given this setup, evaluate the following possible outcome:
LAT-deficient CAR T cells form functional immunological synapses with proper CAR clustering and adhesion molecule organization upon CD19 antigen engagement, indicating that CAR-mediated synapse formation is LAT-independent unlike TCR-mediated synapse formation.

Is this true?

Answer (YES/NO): NO